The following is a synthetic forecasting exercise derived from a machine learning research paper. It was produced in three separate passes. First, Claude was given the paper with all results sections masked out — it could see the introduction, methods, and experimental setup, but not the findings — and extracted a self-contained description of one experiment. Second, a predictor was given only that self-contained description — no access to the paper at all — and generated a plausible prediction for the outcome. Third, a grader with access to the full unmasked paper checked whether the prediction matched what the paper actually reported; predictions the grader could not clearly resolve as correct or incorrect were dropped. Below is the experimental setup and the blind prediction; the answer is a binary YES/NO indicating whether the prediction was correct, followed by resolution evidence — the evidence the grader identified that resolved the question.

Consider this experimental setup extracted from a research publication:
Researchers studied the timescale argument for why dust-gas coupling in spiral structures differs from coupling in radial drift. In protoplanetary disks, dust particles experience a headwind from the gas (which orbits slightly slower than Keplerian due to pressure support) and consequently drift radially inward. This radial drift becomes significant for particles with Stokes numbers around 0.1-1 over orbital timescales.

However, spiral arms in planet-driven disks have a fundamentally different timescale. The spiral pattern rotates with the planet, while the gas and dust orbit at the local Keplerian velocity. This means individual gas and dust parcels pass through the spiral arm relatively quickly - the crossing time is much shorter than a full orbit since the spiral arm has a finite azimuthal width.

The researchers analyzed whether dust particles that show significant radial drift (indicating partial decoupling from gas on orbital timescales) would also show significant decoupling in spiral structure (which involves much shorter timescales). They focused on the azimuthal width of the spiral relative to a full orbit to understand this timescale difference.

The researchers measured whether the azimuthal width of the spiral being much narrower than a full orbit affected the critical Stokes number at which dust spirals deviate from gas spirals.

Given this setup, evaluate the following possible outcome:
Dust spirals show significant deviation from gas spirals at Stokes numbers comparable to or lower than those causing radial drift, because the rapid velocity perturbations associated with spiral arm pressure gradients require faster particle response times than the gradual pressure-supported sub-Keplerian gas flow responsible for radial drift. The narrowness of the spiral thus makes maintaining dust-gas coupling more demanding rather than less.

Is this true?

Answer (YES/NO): NO